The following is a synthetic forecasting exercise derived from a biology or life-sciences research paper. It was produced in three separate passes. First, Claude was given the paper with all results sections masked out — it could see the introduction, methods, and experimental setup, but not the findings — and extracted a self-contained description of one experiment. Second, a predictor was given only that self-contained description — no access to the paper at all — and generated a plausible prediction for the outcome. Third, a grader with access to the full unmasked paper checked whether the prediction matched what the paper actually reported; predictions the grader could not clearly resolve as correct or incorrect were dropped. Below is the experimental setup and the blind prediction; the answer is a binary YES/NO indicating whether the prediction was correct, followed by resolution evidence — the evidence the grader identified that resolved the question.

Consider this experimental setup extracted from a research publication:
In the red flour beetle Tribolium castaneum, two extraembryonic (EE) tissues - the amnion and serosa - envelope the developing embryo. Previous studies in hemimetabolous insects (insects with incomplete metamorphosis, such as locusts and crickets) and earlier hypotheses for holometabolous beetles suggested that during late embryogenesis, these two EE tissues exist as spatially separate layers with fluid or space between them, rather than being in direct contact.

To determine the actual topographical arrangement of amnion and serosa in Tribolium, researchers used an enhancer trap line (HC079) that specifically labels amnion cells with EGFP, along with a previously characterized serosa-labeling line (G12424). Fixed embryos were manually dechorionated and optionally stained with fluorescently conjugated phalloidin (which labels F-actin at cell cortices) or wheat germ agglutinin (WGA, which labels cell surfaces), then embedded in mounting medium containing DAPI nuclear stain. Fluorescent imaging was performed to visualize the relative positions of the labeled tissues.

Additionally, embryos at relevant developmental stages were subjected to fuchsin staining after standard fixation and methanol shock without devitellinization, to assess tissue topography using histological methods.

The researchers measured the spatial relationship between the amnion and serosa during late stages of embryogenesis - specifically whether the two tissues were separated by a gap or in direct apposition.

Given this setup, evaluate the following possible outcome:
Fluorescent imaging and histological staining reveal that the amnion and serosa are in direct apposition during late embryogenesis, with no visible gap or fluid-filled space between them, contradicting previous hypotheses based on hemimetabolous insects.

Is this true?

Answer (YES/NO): YES